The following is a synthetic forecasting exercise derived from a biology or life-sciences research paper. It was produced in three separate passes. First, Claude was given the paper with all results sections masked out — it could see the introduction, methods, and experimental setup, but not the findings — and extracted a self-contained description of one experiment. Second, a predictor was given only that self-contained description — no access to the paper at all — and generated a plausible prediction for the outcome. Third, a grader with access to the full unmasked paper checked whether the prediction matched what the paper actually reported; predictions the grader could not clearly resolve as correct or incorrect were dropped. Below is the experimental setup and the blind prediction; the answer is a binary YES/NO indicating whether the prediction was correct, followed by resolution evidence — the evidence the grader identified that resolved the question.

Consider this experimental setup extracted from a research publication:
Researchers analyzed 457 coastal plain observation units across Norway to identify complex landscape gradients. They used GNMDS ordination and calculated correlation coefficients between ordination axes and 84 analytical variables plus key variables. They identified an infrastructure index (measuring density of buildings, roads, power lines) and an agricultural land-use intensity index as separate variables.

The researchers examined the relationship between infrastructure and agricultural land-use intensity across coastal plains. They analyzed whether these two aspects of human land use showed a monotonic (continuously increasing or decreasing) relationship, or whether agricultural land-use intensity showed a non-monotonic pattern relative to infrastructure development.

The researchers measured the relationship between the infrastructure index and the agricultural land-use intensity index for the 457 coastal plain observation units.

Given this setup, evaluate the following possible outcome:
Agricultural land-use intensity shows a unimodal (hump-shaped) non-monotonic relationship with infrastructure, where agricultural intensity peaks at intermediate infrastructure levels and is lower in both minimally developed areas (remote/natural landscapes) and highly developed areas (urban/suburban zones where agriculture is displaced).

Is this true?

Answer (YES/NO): YES